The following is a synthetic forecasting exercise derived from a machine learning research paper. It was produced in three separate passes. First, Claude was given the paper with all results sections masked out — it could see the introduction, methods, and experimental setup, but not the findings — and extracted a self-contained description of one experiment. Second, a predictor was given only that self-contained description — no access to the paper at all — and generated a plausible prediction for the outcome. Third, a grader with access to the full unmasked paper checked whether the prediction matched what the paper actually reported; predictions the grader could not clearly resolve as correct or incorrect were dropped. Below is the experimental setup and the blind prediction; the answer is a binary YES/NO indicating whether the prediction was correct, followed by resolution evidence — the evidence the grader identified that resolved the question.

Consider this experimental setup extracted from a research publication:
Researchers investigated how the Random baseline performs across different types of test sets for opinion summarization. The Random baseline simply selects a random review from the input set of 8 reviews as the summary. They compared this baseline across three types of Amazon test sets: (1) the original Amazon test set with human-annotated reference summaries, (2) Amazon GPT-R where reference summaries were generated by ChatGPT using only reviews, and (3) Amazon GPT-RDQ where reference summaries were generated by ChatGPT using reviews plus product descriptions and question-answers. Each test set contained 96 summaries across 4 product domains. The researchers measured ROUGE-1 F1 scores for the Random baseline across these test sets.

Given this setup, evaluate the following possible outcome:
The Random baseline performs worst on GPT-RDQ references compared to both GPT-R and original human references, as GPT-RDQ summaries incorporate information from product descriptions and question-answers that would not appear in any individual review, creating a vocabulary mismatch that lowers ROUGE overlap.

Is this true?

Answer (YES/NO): YES